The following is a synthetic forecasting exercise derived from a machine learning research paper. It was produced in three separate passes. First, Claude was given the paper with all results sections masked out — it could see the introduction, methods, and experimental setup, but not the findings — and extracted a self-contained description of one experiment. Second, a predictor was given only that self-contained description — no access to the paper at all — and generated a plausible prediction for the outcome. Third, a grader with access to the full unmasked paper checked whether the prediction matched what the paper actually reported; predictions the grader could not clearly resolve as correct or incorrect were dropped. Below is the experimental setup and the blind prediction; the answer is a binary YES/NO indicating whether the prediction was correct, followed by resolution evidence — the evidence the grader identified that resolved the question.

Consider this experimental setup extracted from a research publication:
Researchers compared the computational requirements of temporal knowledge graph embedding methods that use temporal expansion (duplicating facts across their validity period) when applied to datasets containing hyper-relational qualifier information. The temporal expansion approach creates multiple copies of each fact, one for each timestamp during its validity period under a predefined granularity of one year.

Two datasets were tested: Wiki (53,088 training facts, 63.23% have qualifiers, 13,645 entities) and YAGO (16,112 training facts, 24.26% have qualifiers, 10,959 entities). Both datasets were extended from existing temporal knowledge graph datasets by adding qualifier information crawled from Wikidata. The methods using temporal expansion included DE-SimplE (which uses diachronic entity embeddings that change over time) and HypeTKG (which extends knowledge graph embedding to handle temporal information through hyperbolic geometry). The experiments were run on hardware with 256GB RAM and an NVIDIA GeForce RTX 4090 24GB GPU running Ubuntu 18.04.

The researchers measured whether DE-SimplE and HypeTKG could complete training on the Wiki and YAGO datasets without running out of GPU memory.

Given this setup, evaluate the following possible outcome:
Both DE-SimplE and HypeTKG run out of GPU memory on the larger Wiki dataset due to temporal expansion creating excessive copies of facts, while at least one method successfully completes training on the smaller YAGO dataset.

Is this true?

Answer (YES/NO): NO